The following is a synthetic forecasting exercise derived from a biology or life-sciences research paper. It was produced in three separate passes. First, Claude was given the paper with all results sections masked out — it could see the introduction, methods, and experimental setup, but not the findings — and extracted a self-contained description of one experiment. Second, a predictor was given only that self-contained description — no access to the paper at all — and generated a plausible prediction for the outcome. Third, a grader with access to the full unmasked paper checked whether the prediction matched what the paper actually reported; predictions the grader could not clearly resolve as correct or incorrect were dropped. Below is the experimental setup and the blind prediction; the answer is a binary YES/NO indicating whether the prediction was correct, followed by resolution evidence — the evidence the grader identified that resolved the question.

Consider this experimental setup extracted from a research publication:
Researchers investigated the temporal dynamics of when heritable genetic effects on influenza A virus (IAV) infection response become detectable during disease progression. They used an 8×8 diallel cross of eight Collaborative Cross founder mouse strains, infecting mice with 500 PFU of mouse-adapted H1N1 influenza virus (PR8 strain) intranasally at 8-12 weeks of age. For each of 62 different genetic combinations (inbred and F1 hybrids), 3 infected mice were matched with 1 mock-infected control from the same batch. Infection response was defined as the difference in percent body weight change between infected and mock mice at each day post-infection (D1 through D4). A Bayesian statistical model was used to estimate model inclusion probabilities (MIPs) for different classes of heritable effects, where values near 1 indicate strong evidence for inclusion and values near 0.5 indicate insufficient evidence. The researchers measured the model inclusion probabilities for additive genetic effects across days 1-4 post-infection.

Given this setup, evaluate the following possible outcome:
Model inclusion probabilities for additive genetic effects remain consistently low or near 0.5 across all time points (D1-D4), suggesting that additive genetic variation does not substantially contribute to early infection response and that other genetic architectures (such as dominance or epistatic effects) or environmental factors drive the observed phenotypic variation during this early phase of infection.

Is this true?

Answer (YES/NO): NO